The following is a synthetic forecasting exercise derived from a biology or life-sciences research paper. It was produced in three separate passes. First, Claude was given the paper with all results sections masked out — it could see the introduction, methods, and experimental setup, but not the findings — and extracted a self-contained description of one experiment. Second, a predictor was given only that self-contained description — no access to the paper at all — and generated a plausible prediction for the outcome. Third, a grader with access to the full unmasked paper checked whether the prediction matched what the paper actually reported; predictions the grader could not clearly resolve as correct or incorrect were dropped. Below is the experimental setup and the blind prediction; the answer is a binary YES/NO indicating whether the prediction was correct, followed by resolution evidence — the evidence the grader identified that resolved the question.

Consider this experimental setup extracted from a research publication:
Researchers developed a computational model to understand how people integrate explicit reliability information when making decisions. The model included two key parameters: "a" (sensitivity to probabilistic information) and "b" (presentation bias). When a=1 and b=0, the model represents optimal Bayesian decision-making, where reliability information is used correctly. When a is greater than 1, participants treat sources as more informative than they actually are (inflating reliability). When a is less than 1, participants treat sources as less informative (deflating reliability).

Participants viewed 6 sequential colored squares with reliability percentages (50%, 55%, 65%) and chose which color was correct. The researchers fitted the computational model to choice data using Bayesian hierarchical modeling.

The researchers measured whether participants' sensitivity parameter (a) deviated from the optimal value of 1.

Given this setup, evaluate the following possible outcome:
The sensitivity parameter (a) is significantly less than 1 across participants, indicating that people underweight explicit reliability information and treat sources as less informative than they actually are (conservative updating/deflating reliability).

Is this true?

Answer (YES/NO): NO